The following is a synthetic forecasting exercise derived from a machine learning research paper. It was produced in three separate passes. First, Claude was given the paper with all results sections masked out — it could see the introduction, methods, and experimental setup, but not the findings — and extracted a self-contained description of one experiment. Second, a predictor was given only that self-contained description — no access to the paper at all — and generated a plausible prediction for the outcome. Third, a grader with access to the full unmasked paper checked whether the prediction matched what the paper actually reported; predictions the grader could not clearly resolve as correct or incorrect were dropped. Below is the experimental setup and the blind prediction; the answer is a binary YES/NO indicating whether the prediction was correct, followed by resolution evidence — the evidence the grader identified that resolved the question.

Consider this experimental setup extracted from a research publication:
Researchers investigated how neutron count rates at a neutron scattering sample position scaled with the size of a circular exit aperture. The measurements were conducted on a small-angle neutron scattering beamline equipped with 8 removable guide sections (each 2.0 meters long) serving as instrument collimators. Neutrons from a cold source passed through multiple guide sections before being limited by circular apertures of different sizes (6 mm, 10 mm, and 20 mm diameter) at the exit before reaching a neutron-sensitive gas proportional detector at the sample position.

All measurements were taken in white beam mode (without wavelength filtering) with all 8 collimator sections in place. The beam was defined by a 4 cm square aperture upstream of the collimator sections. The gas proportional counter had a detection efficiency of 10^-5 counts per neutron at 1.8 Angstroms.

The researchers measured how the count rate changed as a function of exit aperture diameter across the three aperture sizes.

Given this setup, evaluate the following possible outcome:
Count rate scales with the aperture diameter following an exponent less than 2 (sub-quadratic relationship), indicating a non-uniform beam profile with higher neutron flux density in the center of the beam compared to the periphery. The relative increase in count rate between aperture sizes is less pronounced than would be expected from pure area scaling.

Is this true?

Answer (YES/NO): NO